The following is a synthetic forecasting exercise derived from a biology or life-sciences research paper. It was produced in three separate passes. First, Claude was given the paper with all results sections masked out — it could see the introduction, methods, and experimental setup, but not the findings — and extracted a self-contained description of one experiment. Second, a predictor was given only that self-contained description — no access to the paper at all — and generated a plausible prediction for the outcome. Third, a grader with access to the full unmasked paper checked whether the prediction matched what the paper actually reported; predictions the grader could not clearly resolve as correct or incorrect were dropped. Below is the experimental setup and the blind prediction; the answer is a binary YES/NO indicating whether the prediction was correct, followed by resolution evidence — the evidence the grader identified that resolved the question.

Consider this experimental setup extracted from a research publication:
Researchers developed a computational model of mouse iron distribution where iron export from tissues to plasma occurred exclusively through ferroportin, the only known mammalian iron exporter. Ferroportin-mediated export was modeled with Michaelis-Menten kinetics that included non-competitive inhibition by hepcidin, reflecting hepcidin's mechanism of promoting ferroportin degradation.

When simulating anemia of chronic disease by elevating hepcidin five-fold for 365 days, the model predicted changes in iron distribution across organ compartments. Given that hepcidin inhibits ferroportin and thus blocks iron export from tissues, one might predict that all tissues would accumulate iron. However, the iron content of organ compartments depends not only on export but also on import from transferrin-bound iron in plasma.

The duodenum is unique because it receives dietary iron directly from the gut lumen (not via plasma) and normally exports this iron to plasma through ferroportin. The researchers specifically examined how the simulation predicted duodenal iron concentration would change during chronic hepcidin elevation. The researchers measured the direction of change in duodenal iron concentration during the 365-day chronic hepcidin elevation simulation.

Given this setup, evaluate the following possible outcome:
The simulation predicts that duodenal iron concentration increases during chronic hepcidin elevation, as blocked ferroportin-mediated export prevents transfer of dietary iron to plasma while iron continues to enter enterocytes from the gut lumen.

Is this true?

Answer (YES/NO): YES